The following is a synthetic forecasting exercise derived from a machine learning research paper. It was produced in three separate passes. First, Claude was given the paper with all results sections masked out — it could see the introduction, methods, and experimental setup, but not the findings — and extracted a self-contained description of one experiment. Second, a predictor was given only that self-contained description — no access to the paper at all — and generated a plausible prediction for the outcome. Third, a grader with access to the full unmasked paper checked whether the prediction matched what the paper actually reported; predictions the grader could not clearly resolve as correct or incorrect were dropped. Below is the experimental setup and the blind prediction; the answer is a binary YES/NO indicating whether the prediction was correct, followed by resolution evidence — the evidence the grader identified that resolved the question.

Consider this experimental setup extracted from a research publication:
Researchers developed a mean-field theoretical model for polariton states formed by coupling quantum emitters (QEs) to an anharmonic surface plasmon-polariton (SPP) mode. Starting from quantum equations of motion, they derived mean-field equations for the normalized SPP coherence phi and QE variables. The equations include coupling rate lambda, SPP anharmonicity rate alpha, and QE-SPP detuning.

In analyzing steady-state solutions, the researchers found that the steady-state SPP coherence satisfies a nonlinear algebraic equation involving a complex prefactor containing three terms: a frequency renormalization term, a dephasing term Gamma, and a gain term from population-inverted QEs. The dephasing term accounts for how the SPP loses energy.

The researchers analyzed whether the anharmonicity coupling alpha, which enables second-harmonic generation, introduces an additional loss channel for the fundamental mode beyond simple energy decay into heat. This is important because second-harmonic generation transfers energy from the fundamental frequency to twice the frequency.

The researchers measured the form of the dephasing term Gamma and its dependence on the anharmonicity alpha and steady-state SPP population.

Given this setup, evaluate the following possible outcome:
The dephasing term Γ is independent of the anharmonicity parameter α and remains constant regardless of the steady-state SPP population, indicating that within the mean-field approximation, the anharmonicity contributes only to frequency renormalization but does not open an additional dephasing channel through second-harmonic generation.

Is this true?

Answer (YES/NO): NO